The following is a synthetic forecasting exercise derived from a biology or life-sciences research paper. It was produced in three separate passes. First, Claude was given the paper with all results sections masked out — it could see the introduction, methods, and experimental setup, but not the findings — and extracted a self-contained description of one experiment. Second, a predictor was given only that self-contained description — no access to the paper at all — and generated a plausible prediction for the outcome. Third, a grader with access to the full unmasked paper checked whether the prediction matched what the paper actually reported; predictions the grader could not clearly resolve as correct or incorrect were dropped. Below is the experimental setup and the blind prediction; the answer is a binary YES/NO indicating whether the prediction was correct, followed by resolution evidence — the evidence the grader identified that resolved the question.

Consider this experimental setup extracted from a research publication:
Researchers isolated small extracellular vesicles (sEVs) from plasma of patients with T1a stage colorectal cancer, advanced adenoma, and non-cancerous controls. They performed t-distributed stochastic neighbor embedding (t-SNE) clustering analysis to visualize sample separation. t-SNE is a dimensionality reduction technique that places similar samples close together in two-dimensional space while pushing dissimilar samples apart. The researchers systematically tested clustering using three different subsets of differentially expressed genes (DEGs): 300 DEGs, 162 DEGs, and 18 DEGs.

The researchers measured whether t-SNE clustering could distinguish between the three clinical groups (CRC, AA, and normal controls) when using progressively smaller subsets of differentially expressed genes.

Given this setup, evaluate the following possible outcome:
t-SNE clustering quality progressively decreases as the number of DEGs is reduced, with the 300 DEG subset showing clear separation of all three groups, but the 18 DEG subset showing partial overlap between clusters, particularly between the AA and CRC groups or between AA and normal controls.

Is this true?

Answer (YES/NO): YES